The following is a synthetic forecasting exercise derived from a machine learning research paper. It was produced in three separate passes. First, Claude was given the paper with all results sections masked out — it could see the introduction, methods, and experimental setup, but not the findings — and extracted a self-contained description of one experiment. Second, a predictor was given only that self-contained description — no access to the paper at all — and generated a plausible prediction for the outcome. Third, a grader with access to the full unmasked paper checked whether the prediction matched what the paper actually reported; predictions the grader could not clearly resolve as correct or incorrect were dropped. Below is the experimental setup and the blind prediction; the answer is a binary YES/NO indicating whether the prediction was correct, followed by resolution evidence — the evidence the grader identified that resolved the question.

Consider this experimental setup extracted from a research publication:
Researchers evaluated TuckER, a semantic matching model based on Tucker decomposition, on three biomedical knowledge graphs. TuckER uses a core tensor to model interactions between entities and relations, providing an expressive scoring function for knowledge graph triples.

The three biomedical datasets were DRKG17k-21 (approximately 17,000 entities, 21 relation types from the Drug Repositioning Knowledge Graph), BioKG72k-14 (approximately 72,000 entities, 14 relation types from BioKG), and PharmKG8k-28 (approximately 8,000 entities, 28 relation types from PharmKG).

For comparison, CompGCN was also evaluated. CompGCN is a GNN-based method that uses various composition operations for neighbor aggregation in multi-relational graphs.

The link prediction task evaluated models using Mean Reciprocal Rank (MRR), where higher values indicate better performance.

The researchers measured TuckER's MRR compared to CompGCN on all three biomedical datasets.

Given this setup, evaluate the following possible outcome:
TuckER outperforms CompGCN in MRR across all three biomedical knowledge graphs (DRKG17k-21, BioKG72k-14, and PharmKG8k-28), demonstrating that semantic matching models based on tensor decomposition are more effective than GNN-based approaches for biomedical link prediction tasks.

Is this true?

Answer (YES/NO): NO